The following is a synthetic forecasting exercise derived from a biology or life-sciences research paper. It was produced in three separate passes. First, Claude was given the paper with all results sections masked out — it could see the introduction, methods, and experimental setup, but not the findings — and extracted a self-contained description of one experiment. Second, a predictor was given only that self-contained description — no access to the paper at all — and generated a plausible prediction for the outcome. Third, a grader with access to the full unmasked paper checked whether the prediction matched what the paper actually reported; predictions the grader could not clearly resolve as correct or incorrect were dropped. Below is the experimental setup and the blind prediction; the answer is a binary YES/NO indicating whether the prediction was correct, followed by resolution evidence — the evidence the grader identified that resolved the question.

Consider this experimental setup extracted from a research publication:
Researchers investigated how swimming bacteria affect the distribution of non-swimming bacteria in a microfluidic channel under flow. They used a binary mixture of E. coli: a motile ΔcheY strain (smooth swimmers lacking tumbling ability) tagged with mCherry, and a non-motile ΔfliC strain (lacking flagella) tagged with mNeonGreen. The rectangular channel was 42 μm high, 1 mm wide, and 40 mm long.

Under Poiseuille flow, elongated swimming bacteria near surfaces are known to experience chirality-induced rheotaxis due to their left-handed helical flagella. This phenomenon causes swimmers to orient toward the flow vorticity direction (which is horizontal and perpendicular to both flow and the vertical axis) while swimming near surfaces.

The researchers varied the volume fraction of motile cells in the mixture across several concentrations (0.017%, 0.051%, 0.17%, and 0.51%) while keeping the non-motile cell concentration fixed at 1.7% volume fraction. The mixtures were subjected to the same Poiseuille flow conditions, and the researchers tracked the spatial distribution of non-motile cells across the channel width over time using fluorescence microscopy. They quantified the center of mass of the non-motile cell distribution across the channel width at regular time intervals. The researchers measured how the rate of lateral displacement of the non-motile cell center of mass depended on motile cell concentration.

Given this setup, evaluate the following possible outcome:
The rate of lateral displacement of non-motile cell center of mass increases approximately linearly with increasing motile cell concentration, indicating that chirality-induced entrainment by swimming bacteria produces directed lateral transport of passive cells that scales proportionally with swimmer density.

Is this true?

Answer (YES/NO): YES